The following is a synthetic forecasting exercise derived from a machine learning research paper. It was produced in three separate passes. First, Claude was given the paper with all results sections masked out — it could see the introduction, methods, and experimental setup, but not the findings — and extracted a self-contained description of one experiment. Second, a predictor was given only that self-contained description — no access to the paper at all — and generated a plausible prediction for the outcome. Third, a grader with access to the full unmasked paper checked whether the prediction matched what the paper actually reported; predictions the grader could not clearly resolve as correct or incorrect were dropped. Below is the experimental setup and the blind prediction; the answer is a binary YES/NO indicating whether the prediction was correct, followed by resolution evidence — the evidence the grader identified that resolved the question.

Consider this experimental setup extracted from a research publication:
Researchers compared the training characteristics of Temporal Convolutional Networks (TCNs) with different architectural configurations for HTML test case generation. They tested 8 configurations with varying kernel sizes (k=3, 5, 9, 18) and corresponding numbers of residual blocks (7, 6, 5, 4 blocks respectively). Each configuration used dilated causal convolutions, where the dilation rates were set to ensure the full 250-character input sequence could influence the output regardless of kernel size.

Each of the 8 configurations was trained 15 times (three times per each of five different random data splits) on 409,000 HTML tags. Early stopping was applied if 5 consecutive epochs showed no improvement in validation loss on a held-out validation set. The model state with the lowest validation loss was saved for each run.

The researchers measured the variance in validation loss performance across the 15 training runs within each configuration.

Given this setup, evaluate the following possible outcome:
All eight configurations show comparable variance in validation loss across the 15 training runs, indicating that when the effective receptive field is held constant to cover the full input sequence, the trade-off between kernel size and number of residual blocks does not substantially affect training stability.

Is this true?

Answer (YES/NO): YES